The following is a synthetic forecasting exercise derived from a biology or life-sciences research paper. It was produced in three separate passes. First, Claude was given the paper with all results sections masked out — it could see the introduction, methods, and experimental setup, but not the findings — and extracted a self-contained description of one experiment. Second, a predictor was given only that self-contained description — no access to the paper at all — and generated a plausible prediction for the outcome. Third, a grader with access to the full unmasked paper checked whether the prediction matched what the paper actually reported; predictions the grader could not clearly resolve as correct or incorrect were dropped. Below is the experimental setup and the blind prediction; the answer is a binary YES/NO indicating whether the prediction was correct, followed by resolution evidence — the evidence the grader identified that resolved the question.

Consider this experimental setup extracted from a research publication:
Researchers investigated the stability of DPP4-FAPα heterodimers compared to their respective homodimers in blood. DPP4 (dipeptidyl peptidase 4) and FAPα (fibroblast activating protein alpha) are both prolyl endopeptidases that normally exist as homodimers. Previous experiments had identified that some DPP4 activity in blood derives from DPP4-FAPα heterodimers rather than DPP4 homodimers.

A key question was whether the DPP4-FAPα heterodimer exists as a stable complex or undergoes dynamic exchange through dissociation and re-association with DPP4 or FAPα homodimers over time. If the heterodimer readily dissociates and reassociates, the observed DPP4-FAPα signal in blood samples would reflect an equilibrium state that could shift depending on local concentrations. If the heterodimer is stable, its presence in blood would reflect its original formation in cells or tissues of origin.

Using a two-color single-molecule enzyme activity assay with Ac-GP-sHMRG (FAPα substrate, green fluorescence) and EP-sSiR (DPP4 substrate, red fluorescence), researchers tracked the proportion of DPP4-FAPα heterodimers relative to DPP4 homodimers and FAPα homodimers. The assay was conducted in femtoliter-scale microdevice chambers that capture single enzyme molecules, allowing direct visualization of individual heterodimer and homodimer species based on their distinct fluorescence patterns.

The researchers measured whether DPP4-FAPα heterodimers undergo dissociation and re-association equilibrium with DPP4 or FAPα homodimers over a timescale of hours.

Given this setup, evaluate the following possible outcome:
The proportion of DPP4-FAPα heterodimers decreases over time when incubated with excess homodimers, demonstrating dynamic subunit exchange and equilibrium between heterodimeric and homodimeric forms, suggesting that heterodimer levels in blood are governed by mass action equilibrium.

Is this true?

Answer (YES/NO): NO